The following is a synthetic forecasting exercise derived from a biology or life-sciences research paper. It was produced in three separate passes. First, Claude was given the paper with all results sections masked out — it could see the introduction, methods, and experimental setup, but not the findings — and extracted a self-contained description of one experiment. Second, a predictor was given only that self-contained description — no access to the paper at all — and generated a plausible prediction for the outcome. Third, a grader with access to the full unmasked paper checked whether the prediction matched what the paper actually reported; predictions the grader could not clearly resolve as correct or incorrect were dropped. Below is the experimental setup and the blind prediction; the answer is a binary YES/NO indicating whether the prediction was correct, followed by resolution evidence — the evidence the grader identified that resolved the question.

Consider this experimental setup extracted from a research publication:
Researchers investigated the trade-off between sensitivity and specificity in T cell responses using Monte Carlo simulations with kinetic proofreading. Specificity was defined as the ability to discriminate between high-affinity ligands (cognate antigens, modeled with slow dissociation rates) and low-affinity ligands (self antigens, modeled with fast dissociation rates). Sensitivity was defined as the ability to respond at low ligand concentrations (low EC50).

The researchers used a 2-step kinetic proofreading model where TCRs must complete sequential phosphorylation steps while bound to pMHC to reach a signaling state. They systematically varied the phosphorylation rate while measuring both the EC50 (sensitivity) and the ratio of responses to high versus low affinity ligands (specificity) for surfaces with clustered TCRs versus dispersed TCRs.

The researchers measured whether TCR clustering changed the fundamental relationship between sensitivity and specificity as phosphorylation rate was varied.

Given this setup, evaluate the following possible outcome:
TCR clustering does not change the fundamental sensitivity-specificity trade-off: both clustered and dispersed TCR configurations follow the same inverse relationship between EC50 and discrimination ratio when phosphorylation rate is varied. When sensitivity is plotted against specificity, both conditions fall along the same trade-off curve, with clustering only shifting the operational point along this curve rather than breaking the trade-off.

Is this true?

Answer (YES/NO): NO